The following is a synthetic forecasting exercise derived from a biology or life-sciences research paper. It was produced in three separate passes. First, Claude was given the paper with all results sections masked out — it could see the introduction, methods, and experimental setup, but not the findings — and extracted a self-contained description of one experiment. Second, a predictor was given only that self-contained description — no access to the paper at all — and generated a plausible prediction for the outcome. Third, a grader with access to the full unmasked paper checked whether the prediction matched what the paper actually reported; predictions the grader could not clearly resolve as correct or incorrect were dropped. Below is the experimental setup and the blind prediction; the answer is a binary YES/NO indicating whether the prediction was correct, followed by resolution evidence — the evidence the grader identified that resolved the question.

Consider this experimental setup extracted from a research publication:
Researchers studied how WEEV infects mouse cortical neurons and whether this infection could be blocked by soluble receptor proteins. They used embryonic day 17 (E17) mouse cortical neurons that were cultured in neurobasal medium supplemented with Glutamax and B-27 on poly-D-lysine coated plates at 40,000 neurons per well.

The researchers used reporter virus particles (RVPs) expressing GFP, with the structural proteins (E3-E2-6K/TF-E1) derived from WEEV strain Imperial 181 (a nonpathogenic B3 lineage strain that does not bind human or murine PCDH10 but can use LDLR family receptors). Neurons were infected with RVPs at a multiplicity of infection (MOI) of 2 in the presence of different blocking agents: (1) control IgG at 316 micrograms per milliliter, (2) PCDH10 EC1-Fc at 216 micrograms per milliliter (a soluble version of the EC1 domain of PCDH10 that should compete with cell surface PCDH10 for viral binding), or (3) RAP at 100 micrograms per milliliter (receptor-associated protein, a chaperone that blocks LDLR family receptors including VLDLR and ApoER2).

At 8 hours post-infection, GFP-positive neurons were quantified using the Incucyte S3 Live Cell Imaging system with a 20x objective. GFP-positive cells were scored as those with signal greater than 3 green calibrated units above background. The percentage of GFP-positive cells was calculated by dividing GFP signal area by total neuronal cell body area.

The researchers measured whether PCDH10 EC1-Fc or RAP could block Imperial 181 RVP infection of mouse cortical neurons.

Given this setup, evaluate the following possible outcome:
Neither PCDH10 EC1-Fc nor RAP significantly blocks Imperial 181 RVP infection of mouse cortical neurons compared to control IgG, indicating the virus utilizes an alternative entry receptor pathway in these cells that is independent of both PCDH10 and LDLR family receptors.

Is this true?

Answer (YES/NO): NO